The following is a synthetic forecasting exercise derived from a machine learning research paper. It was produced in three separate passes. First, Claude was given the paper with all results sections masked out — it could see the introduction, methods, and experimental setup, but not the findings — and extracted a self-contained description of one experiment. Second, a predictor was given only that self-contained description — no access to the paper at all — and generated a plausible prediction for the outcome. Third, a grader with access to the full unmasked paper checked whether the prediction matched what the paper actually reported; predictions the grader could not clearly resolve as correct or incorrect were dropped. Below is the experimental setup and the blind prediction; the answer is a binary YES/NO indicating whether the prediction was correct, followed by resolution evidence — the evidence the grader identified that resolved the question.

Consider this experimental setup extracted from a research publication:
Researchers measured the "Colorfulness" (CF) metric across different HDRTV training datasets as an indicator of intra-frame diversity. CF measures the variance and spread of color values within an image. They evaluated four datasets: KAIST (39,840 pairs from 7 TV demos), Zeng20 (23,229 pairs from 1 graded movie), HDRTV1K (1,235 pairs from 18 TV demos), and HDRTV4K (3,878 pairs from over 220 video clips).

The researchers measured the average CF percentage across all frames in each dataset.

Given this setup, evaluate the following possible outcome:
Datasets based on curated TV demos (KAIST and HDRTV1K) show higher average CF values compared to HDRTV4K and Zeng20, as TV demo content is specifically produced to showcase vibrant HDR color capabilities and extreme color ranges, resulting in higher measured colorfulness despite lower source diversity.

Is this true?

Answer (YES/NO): NO